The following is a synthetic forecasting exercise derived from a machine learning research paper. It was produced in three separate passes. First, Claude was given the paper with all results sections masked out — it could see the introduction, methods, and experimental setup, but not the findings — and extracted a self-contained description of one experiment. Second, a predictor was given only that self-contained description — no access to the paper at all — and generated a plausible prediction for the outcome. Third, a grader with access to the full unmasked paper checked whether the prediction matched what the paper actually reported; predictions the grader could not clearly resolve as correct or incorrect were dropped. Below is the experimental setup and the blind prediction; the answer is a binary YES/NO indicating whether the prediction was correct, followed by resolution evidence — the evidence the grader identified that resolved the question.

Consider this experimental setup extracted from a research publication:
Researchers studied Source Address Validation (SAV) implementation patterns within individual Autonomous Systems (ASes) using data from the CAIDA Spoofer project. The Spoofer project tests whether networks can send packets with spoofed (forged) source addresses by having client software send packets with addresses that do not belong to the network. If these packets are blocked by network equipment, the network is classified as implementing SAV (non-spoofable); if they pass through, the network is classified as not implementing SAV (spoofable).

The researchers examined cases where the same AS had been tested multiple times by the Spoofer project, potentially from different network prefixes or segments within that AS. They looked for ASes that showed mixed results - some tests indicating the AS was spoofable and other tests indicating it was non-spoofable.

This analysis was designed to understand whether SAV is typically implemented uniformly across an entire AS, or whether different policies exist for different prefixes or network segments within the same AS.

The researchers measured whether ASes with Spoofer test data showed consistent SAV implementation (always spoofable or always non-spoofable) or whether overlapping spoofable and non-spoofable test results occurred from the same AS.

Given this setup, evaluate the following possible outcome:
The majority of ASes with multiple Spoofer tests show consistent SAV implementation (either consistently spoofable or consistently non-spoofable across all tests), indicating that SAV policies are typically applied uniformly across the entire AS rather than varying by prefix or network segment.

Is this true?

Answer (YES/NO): YES